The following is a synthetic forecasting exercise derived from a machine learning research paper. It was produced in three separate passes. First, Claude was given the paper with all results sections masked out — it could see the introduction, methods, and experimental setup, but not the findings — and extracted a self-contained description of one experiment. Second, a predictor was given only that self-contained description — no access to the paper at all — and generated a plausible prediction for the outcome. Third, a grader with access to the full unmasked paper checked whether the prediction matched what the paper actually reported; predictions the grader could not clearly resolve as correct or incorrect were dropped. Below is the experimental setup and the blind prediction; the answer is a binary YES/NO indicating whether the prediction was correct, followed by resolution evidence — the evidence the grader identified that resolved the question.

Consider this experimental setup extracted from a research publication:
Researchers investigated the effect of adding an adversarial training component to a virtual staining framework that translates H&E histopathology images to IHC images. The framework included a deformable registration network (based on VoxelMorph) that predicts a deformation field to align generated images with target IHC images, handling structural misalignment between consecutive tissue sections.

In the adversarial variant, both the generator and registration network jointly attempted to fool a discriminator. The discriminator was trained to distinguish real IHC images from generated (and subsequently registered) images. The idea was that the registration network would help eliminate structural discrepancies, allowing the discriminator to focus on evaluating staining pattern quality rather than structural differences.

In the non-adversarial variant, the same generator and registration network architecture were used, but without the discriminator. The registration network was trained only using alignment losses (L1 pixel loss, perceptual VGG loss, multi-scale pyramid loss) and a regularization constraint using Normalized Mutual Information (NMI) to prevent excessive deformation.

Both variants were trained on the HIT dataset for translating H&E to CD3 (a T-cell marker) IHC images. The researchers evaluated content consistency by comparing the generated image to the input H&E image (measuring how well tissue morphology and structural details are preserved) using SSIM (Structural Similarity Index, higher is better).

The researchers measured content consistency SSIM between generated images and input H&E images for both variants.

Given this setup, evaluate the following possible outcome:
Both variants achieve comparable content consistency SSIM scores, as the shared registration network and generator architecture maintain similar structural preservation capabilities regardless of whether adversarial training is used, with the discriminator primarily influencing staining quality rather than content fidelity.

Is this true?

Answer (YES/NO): NO